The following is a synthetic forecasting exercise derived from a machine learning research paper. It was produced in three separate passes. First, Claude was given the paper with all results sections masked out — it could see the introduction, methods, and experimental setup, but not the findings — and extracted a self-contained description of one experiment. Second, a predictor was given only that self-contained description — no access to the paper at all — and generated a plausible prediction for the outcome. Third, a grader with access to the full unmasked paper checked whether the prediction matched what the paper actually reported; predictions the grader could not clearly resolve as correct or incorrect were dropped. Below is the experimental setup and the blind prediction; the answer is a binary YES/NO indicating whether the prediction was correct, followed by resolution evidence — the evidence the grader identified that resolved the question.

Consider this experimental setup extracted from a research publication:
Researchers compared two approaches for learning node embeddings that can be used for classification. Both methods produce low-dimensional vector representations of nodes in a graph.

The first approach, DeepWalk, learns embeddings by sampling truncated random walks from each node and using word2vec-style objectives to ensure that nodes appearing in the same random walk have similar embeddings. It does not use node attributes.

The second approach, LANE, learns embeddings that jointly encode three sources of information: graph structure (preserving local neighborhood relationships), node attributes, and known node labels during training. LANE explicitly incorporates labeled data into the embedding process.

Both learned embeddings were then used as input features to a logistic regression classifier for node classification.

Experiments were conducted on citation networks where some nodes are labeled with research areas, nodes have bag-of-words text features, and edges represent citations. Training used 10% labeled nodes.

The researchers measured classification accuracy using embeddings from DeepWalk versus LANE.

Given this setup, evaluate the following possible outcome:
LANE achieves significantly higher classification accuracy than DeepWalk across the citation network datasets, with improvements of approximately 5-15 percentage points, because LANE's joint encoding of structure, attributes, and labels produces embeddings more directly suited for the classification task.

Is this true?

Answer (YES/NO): NO